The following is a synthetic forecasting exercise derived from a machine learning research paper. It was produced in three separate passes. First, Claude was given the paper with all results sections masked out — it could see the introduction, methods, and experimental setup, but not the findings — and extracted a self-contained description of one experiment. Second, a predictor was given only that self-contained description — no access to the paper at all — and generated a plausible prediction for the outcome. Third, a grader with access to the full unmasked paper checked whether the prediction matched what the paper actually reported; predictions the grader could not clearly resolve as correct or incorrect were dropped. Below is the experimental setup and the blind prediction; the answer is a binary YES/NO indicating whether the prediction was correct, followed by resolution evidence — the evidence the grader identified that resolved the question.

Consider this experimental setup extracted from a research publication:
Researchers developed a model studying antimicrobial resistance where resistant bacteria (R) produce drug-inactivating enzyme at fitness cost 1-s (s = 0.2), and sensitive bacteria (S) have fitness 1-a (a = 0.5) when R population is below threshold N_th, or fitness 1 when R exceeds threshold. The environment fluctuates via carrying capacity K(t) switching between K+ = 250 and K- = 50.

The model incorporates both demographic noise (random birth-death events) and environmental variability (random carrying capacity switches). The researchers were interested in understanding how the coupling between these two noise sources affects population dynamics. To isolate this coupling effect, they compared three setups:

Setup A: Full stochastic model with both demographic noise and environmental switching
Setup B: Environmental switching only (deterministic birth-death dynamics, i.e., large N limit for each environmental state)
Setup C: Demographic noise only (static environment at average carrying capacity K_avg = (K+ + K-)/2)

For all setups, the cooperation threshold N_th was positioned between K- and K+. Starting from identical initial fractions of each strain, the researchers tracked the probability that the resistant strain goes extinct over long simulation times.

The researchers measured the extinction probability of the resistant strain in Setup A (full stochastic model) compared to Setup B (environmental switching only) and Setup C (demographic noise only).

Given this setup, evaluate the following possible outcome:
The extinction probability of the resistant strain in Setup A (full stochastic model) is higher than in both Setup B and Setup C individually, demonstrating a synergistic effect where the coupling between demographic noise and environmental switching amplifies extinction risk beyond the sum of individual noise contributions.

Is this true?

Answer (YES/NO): YES